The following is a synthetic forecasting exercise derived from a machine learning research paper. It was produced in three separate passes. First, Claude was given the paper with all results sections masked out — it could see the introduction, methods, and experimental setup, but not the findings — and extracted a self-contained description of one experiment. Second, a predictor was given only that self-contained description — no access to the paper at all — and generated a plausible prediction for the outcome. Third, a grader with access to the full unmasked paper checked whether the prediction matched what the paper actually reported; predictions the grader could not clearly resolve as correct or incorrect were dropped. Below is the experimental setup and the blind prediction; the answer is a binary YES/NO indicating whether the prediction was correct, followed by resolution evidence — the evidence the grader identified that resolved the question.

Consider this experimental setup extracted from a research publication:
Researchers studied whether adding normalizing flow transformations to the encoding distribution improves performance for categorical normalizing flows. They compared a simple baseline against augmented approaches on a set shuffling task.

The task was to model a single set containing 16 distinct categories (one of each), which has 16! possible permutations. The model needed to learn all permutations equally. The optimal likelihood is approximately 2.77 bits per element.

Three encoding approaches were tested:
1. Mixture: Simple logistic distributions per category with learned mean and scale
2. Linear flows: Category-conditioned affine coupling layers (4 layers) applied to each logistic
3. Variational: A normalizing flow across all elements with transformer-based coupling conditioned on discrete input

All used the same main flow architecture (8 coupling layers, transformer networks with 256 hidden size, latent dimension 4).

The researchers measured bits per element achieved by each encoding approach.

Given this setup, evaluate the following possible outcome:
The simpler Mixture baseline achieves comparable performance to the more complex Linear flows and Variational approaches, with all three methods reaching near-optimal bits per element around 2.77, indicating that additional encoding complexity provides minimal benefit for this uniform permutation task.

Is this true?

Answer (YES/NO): YES